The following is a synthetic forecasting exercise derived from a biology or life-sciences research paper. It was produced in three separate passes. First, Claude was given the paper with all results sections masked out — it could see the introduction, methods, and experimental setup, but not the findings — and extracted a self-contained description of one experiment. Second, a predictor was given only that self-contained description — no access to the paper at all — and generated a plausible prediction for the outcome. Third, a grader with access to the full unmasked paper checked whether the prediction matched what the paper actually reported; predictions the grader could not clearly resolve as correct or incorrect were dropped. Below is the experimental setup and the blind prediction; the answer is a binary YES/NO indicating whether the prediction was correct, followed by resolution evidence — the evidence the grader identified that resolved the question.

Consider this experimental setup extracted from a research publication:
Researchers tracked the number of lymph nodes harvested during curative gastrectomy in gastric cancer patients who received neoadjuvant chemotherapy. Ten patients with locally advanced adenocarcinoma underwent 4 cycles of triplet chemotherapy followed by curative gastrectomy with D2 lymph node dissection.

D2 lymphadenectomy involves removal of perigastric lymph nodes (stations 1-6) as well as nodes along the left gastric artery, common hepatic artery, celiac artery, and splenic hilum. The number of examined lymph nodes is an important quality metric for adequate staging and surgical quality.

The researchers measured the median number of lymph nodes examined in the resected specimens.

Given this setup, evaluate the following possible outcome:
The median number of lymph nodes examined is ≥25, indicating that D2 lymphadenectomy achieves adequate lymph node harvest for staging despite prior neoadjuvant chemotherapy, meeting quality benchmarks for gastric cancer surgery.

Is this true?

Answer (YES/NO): YES